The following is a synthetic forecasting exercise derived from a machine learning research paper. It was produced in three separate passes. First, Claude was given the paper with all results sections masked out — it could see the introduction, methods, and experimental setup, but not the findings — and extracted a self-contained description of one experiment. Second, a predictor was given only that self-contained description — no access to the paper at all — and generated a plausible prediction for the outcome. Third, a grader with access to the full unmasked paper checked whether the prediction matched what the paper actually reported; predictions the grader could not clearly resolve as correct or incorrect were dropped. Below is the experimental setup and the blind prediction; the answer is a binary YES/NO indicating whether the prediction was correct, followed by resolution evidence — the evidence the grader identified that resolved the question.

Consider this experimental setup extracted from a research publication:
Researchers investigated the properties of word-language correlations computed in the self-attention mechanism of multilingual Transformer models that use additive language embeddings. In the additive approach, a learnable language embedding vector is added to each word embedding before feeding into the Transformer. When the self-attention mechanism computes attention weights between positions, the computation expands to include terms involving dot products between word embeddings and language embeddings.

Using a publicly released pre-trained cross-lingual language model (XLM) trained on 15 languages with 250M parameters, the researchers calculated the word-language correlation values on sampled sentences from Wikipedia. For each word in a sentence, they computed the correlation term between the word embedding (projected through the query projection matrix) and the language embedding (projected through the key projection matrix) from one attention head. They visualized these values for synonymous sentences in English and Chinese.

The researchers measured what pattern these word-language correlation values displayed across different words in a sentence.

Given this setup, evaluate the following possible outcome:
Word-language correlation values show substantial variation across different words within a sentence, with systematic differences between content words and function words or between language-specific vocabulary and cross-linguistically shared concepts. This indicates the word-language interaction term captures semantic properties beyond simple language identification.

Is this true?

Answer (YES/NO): NO